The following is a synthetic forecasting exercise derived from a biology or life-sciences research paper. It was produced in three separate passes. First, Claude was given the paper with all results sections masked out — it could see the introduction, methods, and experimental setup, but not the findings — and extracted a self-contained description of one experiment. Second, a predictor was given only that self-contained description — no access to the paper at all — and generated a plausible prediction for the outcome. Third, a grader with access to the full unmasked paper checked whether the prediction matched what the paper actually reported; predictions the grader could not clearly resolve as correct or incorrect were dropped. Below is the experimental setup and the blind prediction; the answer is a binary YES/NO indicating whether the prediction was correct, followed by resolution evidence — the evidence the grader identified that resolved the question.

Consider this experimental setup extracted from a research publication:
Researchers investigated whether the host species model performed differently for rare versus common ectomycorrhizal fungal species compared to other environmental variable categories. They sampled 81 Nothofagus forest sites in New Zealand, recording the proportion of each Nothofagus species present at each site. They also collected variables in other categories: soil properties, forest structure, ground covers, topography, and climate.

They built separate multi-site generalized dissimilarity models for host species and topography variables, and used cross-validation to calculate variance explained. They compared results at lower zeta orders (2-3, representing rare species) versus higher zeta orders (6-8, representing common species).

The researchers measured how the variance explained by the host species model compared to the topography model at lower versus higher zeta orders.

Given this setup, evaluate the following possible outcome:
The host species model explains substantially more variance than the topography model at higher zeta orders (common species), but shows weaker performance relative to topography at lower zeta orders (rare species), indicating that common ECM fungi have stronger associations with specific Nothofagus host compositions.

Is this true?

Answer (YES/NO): NO